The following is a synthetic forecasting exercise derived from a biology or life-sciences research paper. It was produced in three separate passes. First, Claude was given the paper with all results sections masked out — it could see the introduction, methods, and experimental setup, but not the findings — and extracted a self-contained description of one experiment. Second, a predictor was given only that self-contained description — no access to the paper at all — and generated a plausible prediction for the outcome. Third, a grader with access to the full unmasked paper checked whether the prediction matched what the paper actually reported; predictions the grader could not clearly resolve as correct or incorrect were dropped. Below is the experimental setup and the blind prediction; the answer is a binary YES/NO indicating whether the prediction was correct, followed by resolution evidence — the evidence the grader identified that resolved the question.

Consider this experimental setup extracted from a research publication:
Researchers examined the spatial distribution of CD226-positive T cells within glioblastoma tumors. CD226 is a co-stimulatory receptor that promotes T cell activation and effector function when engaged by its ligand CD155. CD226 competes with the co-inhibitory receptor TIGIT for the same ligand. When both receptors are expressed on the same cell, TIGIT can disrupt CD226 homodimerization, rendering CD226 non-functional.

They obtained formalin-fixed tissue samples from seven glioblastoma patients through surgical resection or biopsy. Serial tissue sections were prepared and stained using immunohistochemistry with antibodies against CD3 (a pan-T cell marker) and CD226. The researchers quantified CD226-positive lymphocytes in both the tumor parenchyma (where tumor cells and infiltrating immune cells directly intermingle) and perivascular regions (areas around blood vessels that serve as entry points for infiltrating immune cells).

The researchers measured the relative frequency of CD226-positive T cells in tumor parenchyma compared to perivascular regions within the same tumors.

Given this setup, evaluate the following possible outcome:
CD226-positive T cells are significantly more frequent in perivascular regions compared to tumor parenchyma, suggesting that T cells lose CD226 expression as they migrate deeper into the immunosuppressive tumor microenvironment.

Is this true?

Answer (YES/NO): YES